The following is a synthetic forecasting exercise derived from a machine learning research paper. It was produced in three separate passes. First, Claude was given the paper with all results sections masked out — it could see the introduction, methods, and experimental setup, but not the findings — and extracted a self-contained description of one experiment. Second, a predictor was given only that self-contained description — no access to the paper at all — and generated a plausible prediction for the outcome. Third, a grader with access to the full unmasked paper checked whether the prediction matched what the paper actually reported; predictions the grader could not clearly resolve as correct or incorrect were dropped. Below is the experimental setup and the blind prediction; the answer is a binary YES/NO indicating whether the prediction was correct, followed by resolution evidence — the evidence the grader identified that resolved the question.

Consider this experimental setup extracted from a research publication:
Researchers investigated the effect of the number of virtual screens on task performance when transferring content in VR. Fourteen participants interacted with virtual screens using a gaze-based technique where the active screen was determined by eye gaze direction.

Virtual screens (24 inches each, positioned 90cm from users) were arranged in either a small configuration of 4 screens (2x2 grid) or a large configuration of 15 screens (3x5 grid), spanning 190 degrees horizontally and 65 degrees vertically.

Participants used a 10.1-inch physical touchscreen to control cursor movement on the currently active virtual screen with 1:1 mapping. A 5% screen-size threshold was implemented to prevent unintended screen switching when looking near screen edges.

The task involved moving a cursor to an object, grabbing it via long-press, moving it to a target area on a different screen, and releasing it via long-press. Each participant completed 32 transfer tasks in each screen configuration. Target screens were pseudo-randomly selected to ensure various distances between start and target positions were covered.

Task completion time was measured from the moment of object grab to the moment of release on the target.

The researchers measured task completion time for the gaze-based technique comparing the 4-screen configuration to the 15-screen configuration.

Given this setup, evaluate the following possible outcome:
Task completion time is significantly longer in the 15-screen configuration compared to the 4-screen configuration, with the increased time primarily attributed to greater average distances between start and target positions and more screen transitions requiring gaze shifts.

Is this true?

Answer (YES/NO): NO